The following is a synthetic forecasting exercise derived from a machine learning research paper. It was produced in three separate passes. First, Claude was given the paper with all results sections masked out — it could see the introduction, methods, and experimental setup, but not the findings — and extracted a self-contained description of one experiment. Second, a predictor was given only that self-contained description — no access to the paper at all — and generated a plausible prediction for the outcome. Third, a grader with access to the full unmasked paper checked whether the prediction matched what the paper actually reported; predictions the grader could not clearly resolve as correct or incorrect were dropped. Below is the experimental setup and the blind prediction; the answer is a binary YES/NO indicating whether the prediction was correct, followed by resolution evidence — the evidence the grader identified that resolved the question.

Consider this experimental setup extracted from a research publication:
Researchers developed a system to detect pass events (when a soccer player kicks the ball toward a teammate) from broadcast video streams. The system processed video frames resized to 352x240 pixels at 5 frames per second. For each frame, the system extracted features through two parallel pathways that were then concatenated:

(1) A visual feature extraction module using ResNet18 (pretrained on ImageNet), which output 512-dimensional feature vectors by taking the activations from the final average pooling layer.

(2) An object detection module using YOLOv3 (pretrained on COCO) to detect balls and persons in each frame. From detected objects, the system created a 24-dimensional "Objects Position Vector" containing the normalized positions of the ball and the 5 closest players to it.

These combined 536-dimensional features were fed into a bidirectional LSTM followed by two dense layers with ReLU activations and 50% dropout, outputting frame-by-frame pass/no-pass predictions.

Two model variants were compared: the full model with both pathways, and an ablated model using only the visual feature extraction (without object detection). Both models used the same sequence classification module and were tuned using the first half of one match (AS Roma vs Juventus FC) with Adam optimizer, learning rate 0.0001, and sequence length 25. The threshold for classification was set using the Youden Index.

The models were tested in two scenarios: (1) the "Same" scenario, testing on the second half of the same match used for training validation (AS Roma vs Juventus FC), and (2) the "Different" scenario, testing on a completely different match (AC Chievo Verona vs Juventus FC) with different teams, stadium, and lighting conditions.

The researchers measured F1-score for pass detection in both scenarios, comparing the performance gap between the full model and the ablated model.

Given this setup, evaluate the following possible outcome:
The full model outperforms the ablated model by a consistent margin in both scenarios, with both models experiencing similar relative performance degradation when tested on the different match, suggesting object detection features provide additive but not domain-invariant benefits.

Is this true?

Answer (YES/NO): NO